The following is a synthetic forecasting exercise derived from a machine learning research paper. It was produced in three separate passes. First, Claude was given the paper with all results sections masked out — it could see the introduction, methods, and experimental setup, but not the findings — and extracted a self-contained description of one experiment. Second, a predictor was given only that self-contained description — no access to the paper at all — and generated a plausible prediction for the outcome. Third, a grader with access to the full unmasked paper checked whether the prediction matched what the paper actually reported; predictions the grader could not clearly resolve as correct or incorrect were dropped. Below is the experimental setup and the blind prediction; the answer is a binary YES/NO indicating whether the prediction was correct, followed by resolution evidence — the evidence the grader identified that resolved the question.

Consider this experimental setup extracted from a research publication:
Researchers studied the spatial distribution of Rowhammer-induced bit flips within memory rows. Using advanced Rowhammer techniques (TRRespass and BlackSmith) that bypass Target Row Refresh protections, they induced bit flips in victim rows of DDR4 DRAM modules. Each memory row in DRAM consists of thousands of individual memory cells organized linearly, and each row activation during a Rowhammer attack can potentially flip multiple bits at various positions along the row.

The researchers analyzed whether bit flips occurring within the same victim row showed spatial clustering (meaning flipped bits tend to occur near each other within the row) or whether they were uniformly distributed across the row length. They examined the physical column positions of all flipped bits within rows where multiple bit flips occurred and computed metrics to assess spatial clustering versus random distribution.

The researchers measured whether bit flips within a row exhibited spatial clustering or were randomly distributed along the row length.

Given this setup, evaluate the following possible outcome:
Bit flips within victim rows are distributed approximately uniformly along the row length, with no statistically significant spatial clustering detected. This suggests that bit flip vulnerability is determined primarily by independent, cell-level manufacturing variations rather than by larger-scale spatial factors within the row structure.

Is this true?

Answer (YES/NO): NO